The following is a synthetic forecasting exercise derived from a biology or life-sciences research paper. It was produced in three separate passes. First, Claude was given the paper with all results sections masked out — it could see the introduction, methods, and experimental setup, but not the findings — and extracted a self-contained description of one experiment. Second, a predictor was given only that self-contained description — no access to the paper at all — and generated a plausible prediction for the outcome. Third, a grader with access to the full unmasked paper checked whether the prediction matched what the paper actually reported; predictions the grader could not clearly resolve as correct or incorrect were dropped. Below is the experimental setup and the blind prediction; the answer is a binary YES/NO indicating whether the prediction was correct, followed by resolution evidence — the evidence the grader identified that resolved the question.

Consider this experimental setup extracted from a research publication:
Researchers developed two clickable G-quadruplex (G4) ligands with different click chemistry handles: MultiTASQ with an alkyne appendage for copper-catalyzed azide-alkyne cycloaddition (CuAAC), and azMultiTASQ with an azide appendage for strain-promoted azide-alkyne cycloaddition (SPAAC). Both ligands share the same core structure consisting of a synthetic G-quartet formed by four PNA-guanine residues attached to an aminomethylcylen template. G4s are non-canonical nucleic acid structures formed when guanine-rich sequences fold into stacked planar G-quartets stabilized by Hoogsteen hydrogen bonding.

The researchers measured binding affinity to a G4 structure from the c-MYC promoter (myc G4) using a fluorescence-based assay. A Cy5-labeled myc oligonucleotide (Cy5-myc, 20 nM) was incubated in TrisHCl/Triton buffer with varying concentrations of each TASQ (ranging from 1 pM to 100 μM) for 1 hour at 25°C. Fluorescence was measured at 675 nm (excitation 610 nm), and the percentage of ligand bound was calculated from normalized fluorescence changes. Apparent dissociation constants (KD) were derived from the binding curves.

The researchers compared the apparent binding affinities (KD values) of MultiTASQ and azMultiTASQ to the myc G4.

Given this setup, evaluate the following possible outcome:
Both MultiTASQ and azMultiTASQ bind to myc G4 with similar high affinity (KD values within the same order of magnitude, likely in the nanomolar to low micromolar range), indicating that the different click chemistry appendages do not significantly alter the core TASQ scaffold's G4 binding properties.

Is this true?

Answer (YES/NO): YES